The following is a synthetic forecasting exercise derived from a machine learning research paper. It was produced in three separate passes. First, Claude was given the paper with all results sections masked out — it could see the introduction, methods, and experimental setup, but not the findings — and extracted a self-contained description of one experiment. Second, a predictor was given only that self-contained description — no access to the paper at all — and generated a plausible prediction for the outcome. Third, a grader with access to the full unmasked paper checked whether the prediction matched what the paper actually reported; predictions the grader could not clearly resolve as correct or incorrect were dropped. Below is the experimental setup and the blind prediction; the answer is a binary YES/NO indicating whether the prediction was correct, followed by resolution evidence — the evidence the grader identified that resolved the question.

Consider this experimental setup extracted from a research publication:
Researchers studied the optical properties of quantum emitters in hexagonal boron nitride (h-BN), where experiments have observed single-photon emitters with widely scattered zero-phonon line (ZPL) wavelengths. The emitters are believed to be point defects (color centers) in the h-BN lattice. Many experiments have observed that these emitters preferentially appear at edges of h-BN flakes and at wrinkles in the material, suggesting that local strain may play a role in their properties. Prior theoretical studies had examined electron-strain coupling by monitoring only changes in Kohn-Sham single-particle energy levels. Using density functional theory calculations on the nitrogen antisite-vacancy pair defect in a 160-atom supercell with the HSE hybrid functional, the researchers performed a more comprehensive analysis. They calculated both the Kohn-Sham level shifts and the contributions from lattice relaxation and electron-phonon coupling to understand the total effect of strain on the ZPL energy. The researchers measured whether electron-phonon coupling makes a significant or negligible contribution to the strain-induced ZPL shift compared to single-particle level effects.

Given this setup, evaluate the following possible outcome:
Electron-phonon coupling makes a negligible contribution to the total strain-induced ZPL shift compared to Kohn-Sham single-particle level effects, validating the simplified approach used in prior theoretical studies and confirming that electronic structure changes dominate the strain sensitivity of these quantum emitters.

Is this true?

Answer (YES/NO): NO